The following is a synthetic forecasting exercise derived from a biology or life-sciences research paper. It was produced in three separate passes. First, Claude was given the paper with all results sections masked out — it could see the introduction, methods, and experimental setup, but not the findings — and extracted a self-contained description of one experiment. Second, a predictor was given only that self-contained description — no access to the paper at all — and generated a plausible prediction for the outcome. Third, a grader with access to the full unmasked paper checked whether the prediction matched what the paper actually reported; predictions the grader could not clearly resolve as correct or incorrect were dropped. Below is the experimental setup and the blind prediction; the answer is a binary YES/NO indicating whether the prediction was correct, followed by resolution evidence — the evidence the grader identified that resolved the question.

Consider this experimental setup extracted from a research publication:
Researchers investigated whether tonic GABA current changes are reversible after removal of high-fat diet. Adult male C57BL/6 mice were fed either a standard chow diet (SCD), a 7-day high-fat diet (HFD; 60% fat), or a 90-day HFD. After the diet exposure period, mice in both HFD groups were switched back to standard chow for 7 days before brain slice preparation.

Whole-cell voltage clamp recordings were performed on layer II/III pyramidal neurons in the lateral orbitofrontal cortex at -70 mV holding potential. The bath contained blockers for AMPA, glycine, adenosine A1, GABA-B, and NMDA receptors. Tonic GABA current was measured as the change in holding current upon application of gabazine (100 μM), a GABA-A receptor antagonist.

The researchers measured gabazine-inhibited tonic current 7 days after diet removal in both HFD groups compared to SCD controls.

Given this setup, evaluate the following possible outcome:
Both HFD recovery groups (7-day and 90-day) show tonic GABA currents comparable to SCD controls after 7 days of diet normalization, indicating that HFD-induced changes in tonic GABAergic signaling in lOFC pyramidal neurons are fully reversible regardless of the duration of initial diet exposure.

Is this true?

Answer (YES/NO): NO